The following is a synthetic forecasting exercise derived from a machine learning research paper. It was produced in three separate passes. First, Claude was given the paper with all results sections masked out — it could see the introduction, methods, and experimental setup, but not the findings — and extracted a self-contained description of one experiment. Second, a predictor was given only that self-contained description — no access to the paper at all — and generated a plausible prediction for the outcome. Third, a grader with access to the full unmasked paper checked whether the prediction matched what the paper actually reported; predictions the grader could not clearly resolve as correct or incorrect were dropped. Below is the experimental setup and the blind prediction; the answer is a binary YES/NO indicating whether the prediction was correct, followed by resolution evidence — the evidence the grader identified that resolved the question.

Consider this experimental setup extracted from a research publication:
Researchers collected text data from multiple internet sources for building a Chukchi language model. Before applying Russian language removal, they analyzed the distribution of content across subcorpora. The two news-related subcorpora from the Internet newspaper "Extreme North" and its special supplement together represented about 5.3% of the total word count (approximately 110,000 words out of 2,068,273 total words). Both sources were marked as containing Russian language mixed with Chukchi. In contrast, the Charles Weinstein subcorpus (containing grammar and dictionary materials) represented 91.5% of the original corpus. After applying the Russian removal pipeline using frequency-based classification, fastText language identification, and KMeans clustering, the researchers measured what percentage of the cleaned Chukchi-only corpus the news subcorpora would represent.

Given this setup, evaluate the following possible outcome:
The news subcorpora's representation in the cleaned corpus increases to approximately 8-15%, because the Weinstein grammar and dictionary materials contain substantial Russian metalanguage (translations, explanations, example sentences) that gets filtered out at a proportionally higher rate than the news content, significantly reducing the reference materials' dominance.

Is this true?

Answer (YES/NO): NO